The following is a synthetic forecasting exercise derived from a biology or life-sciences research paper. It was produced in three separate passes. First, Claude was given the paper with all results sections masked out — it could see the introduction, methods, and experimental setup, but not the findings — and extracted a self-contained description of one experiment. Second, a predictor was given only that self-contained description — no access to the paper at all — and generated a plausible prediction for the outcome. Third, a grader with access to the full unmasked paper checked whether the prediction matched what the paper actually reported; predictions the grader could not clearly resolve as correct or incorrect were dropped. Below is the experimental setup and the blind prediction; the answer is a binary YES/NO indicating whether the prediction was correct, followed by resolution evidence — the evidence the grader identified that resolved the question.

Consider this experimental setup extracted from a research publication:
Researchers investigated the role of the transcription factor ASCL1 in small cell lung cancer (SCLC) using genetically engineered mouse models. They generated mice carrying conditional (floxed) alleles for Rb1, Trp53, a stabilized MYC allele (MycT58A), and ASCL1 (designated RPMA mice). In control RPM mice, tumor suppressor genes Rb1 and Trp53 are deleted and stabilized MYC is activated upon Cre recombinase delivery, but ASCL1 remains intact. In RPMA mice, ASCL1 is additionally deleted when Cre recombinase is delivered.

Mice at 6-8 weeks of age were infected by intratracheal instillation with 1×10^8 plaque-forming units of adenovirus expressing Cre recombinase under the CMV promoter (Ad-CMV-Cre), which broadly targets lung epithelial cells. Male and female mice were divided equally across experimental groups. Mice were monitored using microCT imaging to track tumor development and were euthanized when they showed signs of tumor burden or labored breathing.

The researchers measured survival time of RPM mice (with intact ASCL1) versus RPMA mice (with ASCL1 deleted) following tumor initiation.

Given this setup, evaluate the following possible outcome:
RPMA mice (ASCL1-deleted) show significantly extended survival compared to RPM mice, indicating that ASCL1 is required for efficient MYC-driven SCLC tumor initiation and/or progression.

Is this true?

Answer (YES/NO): YES